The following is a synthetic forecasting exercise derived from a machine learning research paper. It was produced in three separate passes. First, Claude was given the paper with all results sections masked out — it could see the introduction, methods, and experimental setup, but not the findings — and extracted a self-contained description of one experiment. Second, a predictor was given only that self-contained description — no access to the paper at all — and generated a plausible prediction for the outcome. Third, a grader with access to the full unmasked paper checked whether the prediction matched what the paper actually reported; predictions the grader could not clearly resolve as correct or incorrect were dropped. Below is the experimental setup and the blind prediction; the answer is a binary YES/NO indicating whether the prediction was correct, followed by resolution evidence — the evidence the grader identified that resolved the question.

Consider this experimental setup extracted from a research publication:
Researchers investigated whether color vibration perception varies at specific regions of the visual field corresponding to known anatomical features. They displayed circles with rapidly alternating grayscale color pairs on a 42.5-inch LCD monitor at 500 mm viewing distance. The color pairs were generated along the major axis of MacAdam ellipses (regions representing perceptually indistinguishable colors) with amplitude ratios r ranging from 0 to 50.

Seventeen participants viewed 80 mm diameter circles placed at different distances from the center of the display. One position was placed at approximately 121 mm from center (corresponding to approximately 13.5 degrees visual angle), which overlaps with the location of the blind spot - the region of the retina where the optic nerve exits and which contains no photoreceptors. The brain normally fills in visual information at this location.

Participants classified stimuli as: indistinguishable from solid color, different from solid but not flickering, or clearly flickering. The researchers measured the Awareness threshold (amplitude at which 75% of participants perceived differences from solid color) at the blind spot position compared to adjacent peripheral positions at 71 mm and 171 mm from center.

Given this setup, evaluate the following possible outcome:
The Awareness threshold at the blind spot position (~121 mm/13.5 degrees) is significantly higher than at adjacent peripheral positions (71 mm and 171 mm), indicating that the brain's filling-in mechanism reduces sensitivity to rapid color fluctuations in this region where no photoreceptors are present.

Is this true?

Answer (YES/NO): NO